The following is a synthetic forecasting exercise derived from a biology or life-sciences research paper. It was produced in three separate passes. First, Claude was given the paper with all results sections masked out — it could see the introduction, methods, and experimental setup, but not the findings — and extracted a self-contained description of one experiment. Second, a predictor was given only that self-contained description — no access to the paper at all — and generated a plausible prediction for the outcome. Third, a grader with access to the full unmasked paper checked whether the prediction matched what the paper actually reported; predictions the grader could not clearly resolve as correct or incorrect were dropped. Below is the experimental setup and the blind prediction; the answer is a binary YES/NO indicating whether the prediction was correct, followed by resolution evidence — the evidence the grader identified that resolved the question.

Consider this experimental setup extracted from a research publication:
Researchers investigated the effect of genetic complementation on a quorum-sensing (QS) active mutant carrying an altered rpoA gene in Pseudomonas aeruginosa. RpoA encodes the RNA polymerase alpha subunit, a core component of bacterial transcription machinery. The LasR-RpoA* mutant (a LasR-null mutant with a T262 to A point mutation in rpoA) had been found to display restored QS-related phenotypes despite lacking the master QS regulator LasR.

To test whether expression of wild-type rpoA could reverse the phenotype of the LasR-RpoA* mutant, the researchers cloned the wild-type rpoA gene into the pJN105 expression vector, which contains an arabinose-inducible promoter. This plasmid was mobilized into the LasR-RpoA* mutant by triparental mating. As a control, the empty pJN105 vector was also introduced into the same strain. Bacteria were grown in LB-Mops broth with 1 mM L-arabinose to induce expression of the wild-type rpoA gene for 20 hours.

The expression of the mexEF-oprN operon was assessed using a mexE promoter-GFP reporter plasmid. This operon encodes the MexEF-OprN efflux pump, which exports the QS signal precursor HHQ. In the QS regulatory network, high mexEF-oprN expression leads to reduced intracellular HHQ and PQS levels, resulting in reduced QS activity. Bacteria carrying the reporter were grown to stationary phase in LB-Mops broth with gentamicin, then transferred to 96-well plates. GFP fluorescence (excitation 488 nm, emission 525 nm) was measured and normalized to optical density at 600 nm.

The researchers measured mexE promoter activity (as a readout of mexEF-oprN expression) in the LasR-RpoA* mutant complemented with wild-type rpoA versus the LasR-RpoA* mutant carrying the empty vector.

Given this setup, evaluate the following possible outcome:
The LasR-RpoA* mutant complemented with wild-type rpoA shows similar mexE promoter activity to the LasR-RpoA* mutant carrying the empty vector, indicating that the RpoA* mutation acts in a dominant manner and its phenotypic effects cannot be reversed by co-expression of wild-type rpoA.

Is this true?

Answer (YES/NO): NO